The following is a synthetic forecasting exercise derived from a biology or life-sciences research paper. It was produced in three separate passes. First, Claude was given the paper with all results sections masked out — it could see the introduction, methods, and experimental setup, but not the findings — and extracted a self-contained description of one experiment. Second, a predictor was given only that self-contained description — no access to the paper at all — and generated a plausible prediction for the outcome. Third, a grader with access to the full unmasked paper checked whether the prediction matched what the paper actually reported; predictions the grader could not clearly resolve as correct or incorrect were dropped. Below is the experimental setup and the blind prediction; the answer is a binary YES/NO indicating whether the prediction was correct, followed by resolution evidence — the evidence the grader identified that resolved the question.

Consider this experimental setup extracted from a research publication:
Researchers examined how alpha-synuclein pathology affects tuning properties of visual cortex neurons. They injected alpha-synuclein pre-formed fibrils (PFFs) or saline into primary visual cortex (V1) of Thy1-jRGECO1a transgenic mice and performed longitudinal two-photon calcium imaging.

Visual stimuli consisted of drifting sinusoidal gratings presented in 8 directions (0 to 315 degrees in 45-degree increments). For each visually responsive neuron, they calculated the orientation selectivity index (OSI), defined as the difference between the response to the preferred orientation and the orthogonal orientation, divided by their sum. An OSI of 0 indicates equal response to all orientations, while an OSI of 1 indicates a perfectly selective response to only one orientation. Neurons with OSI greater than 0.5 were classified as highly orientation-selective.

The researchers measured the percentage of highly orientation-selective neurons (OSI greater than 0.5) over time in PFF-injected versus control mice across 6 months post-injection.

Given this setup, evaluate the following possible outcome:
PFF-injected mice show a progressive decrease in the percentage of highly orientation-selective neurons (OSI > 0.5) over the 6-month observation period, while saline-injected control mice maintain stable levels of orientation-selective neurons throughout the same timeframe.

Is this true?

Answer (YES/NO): NO